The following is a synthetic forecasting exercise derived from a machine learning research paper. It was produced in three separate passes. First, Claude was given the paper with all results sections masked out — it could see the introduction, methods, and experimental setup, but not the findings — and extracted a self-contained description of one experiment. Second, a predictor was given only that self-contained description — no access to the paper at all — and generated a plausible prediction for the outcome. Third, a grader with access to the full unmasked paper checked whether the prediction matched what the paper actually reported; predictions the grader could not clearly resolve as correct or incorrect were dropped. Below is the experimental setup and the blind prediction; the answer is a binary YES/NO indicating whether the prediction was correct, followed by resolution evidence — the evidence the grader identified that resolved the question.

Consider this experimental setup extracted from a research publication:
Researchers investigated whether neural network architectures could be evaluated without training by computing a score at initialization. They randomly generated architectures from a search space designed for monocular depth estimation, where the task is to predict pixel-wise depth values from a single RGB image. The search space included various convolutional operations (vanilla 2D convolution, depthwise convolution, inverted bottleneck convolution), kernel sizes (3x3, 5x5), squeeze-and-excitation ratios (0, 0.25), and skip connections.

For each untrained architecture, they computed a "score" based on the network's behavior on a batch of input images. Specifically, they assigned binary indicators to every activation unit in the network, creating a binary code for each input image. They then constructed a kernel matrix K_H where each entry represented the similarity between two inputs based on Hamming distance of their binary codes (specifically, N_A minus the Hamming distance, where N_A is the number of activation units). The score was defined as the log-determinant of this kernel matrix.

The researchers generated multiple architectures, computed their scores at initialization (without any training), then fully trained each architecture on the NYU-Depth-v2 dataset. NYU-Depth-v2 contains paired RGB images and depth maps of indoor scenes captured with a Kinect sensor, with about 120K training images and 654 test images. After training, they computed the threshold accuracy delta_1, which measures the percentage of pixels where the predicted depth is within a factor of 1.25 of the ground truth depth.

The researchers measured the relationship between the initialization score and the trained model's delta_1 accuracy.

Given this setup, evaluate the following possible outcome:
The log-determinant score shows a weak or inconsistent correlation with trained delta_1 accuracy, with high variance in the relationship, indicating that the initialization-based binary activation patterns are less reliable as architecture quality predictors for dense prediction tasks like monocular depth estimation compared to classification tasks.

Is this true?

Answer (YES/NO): NO